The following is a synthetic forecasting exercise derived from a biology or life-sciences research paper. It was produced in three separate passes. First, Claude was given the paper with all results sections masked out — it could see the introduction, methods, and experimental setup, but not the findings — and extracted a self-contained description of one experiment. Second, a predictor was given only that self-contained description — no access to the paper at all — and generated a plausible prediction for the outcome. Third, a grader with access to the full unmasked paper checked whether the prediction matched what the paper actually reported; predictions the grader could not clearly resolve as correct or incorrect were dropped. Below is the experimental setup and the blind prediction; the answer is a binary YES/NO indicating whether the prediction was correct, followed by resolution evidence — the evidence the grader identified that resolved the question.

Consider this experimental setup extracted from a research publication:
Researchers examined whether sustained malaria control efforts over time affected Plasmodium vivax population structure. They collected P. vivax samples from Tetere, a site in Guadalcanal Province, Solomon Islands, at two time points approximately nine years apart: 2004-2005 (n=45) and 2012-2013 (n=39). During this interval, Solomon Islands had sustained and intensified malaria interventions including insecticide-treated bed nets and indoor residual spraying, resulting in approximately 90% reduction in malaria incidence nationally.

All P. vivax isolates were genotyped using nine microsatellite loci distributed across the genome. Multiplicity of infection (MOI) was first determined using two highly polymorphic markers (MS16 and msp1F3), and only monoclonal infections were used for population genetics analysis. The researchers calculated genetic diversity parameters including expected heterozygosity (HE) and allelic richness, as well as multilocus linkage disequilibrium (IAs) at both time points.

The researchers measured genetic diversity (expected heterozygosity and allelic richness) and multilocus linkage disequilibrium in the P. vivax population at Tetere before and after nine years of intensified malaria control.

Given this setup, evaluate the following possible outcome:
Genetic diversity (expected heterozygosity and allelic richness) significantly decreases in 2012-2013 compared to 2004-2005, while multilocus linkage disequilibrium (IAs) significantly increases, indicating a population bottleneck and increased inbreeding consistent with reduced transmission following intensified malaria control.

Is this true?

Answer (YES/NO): YES